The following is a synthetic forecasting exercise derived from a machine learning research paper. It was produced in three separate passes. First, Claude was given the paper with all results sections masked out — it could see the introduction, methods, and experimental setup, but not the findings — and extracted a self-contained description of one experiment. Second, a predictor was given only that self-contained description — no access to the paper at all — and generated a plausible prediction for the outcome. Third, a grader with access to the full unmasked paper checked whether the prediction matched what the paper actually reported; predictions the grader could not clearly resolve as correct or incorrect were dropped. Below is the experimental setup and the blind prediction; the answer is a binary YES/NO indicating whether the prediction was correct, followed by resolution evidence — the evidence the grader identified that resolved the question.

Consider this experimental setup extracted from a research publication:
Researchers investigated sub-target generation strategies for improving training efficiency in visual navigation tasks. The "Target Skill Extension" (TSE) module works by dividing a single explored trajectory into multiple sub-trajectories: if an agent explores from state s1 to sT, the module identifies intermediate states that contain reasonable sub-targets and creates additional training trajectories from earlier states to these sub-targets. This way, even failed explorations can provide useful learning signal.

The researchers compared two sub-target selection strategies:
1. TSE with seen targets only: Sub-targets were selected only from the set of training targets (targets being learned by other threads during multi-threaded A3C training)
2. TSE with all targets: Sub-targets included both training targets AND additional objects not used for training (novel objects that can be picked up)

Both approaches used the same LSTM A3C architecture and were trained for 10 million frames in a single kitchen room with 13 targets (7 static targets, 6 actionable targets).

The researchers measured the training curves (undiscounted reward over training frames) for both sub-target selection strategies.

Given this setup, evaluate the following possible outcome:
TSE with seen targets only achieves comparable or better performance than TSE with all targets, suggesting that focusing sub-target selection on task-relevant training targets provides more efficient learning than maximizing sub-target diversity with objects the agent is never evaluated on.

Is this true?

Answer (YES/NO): NO